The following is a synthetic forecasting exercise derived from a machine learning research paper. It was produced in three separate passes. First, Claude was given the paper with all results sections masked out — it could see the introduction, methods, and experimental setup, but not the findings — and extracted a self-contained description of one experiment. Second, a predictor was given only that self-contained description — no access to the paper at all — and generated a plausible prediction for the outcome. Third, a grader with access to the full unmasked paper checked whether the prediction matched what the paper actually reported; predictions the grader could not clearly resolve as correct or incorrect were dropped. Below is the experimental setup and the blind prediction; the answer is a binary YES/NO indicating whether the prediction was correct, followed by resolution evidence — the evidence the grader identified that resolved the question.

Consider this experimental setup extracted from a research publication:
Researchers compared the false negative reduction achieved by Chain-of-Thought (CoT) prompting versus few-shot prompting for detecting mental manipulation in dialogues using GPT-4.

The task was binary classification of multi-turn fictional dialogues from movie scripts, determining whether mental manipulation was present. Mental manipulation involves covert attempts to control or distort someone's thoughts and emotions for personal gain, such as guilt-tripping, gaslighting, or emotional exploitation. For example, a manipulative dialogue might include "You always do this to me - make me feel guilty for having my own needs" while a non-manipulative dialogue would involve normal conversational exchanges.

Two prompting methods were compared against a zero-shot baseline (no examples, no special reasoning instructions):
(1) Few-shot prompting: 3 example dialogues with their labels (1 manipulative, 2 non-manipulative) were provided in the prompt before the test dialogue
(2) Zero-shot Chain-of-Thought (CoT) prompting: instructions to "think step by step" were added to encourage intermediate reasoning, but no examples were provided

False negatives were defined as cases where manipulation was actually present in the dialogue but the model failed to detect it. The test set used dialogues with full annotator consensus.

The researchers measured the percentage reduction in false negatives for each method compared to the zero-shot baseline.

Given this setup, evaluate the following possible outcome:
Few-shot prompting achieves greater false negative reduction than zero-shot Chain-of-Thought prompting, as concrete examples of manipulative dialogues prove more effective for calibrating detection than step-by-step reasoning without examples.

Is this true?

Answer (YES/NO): NO